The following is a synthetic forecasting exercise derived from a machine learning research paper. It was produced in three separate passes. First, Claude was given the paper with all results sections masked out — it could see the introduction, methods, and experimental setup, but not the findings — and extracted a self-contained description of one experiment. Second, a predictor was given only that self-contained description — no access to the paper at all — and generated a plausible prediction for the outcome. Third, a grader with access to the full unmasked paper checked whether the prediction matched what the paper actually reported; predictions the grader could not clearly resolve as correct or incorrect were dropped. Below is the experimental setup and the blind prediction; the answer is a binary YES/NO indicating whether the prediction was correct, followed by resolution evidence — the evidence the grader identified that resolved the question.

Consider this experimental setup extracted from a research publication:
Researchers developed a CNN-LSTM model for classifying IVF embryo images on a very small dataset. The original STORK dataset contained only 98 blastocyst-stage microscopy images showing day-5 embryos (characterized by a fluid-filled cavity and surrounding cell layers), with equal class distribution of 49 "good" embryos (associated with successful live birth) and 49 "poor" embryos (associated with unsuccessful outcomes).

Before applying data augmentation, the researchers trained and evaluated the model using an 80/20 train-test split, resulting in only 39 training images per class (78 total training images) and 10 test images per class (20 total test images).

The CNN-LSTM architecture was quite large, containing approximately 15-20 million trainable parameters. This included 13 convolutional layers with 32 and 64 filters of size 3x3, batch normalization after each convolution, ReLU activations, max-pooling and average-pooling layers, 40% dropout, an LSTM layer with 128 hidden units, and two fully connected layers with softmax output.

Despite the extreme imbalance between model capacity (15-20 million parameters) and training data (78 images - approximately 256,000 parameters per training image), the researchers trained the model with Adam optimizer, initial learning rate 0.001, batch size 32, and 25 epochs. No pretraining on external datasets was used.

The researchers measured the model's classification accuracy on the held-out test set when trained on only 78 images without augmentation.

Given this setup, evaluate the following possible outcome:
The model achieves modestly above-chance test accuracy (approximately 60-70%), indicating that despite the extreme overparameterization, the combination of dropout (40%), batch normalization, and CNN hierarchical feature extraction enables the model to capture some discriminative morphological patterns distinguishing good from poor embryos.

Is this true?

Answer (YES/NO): NO